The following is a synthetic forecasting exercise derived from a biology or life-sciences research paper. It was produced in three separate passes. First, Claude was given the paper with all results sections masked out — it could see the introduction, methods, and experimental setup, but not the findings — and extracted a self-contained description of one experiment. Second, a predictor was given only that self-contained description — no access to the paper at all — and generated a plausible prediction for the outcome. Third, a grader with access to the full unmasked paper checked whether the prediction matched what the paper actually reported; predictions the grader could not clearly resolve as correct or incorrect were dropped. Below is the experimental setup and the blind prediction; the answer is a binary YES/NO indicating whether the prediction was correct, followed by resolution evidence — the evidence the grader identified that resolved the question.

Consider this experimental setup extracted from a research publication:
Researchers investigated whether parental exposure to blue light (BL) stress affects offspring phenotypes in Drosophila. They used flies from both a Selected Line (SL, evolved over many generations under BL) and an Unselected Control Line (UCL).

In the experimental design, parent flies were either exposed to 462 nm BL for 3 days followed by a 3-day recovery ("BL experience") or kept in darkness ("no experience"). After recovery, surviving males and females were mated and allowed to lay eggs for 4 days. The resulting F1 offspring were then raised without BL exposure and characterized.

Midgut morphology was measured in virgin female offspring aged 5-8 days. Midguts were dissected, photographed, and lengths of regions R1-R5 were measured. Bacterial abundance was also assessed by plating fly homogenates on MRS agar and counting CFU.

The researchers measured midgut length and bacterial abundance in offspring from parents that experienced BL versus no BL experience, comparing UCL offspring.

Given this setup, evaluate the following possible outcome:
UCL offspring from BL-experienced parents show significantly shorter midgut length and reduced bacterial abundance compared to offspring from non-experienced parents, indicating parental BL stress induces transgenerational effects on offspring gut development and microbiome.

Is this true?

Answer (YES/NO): NO